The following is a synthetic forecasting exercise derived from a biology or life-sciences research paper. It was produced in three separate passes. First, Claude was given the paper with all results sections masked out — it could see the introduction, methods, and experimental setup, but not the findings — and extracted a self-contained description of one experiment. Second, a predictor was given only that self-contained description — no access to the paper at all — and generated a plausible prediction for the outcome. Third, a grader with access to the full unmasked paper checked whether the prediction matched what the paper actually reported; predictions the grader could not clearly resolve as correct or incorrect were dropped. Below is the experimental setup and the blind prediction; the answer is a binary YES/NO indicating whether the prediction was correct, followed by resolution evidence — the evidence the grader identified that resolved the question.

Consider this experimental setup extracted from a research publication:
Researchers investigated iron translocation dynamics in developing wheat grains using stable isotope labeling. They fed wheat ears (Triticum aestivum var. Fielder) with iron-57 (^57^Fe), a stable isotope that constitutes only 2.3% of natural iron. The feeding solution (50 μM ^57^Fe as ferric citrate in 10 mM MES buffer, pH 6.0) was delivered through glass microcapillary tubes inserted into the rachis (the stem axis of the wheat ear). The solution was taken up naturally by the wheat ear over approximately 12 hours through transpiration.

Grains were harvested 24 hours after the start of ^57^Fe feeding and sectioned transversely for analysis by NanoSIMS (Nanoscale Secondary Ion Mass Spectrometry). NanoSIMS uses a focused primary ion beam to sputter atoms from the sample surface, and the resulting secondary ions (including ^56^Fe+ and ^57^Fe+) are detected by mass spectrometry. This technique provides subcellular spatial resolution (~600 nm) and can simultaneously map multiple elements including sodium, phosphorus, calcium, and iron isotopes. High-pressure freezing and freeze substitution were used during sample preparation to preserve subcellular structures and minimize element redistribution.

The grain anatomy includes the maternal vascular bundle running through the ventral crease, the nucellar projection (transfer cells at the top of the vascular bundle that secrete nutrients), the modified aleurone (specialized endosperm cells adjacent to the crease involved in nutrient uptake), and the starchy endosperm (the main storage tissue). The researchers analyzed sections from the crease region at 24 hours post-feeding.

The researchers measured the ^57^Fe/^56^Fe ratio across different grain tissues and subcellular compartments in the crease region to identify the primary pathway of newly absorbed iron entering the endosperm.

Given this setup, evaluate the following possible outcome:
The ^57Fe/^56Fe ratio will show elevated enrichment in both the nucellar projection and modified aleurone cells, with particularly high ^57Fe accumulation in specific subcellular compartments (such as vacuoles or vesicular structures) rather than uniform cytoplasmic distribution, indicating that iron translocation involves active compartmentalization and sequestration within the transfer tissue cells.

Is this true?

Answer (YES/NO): YES